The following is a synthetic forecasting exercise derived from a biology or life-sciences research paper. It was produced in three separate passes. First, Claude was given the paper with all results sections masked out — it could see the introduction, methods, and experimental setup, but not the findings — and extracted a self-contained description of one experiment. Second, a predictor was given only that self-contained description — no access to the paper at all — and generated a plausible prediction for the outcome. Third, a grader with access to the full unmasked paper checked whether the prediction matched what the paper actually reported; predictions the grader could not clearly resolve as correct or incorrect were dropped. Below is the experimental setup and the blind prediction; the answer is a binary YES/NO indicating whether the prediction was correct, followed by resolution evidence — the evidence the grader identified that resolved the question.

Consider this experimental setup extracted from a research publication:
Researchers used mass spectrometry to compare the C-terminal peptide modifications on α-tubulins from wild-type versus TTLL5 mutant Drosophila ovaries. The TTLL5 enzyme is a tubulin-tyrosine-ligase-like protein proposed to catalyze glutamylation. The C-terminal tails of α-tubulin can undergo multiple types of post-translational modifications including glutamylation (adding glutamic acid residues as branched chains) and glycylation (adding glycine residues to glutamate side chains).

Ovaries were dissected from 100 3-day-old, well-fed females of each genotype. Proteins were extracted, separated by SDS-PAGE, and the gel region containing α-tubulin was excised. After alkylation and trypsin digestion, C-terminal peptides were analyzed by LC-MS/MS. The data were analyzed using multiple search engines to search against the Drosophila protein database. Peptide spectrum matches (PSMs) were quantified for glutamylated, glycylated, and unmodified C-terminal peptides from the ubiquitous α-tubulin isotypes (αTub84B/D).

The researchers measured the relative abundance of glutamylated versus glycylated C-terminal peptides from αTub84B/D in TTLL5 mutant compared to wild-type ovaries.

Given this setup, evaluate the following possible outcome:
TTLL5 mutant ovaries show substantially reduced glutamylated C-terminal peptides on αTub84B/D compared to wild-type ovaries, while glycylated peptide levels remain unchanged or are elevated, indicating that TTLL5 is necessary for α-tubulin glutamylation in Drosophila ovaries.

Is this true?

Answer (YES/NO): YES